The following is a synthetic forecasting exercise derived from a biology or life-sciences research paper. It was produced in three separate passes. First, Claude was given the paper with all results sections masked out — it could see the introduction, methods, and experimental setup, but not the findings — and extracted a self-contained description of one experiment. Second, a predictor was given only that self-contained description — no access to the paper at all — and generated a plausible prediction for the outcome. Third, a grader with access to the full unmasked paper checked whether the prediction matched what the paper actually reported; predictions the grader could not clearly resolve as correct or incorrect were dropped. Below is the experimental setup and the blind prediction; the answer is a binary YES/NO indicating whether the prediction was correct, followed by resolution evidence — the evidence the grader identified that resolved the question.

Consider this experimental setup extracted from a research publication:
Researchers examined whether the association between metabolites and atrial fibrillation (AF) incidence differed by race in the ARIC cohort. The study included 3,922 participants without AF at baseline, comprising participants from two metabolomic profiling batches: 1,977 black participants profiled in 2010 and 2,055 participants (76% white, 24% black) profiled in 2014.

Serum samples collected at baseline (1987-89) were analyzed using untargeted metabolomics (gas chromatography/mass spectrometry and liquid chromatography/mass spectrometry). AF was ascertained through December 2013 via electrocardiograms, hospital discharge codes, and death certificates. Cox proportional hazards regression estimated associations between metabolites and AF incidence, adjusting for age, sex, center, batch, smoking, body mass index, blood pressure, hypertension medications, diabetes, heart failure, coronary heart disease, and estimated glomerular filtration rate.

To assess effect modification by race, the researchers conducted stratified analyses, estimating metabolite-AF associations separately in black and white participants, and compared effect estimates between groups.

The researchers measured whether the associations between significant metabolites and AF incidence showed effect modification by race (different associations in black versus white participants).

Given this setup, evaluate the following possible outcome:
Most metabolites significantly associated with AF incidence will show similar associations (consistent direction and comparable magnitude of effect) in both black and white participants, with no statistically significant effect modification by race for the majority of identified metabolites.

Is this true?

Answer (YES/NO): YES